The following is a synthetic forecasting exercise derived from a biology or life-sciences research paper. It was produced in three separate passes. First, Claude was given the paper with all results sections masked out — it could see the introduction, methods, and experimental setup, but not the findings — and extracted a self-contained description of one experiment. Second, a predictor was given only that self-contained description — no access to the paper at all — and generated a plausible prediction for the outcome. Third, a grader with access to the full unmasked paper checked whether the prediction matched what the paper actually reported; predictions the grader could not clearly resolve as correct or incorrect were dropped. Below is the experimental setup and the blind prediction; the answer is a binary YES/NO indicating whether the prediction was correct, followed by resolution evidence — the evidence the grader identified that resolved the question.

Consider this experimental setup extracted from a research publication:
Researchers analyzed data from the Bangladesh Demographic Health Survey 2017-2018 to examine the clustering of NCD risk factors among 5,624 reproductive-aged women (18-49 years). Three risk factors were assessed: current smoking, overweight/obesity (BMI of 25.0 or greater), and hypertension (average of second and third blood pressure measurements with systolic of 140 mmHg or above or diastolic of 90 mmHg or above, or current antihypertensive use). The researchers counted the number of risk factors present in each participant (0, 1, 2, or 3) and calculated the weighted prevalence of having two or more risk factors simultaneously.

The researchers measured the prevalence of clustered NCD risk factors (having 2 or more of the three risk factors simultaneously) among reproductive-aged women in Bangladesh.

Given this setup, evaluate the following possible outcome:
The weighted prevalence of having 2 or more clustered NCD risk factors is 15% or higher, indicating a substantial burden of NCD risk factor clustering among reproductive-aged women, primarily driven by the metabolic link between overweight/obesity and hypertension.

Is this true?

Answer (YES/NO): NO